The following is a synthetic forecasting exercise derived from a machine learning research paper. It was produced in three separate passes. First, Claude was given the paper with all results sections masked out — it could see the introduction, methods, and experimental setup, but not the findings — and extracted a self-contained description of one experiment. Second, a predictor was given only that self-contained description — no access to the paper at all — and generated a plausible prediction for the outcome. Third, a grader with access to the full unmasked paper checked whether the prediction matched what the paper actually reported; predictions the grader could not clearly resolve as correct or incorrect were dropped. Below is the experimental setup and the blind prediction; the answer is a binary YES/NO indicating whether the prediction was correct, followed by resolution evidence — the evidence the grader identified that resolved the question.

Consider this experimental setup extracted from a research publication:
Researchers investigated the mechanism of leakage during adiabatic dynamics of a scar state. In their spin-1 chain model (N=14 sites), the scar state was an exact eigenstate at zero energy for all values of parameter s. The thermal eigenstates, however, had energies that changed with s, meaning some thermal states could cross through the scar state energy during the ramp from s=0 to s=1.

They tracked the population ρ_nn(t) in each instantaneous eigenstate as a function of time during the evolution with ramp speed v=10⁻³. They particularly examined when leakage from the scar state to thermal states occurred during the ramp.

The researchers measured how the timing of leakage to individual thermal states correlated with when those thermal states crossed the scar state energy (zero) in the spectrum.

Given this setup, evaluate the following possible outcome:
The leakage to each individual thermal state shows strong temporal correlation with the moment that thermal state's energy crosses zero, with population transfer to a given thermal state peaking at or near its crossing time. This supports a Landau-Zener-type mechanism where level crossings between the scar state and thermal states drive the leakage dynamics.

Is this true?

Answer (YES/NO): YES